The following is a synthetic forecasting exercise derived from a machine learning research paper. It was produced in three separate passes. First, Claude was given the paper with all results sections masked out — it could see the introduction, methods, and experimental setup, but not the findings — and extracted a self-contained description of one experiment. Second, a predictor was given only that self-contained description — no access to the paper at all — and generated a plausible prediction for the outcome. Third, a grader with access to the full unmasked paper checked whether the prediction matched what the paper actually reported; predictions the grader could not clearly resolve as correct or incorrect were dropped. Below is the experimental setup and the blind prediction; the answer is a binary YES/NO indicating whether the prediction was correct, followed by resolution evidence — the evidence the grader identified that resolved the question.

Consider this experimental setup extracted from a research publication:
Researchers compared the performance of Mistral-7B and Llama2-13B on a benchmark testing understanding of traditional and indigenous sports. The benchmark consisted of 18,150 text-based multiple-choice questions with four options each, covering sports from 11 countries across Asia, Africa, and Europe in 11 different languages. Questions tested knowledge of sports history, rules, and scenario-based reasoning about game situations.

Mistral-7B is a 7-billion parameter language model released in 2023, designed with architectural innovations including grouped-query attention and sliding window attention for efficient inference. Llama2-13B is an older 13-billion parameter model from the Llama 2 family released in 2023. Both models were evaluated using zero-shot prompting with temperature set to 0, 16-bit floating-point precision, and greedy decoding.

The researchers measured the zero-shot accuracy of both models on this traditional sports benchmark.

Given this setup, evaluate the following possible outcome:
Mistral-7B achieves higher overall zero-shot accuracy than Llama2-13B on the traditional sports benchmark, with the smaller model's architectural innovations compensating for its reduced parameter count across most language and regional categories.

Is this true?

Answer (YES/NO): NO